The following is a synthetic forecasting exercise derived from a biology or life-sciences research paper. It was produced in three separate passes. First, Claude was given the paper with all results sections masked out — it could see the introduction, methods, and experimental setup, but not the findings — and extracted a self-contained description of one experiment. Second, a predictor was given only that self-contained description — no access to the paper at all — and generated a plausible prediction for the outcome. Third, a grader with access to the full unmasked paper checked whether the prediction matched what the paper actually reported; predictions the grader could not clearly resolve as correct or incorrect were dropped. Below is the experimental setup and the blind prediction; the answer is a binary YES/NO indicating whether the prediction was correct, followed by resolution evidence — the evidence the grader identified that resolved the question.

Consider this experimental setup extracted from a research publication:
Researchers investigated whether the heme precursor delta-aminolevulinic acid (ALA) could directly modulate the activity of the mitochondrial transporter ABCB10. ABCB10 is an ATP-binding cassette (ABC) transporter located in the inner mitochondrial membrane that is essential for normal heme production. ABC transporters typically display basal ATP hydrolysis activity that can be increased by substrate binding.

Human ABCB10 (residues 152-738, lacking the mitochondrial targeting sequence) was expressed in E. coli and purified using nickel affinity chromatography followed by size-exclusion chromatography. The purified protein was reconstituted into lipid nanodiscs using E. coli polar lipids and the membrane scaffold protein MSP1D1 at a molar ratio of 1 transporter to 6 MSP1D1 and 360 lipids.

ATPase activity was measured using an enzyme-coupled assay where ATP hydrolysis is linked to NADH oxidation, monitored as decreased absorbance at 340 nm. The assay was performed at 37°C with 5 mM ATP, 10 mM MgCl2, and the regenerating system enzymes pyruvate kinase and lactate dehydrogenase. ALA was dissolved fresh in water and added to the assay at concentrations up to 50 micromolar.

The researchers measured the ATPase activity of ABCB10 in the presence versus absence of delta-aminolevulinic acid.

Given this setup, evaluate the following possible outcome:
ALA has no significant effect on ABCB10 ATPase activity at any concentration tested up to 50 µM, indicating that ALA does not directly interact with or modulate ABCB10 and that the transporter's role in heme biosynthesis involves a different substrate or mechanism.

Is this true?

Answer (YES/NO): YES